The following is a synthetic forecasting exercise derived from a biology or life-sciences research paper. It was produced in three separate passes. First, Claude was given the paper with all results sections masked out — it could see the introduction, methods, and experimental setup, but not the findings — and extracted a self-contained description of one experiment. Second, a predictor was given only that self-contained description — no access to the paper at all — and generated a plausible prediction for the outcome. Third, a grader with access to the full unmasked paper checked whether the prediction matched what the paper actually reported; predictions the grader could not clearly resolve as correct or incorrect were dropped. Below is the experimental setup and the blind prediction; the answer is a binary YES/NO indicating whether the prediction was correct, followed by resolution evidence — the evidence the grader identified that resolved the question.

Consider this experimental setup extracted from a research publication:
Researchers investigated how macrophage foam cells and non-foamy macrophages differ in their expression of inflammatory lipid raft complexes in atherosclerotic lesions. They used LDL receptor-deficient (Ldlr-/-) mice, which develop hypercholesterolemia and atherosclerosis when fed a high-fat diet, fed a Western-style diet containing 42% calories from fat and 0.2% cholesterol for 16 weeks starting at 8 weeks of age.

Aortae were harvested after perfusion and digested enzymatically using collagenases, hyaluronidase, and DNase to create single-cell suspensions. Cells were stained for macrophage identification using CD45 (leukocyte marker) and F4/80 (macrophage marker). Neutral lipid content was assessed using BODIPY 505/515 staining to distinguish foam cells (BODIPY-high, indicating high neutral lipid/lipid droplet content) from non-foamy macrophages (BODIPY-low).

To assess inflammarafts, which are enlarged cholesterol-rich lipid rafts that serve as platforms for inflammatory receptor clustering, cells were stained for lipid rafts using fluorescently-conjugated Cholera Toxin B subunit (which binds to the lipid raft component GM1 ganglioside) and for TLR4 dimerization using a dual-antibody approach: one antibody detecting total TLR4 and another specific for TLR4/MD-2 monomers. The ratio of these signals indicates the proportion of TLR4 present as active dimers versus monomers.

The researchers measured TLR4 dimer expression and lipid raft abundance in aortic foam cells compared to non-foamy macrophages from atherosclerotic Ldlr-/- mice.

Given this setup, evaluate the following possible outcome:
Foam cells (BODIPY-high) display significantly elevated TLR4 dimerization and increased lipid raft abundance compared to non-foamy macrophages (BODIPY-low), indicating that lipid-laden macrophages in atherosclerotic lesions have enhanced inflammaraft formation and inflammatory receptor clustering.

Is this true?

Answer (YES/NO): NO